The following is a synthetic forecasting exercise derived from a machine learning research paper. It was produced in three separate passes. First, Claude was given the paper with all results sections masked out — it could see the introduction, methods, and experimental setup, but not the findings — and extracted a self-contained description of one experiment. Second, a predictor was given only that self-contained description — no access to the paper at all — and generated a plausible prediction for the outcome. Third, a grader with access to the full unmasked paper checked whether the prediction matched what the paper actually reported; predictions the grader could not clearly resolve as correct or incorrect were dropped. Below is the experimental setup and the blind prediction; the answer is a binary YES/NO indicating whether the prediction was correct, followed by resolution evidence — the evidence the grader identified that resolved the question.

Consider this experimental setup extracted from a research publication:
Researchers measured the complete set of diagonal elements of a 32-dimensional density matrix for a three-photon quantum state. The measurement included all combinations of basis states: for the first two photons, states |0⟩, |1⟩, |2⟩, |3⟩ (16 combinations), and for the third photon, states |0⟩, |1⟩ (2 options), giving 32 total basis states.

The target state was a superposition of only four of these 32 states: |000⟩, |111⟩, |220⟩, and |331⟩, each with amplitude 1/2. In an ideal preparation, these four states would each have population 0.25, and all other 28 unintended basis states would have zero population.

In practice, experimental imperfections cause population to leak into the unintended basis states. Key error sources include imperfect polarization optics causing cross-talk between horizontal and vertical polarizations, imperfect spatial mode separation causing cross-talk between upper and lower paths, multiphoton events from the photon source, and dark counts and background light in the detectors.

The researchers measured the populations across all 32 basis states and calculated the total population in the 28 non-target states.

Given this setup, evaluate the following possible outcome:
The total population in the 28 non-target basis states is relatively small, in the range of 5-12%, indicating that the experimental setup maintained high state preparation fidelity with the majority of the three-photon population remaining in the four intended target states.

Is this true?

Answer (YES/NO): YES